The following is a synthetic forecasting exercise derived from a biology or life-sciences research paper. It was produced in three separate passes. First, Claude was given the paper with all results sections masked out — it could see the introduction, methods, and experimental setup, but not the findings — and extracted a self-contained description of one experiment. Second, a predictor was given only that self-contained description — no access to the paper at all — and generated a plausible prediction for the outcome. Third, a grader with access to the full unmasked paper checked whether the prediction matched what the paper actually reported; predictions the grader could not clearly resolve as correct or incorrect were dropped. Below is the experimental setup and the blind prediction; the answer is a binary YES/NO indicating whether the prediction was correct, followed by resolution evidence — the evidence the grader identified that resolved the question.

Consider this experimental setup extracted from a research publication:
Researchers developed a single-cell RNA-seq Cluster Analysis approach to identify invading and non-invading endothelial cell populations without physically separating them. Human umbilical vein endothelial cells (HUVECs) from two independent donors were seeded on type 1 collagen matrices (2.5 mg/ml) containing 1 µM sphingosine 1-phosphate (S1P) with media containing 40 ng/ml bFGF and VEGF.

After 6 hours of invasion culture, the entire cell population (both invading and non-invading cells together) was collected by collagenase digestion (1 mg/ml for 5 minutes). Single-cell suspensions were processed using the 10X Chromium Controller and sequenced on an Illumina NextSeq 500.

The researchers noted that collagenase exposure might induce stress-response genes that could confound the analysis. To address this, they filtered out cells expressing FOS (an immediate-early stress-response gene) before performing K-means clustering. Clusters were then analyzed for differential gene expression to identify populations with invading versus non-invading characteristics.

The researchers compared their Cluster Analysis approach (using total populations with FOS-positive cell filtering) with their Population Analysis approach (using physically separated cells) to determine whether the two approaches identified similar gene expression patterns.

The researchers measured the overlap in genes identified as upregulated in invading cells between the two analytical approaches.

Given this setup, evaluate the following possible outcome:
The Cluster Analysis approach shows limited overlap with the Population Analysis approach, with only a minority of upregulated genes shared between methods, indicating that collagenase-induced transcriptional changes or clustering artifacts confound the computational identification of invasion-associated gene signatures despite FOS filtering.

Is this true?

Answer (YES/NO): NO